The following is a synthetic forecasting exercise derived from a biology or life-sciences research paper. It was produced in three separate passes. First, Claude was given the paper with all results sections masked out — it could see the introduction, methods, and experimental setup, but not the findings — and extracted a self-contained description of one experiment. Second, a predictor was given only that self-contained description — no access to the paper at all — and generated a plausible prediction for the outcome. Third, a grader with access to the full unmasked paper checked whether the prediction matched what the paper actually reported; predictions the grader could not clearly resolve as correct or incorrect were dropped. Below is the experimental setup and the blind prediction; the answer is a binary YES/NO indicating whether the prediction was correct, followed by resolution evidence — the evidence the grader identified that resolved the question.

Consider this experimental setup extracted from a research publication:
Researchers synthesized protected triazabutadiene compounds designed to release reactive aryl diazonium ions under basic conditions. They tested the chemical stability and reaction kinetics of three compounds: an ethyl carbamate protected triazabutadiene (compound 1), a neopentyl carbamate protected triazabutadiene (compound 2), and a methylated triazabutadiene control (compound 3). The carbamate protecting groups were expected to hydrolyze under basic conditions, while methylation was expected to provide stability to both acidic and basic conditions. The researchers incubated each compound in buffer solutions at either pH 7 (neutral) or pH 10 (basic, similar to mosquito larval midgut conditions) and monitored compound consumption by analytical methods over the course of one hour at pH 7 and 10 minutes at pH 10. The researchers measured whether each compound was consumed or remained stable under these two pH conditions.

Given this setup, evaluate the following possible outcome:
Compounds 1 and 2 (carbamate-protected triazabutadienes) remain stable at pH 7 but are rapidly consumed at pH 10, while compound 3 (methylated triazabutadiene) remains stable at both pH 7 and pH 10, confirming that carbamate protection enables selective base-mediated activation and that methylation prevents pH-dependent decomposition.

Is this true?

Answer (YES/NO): YES